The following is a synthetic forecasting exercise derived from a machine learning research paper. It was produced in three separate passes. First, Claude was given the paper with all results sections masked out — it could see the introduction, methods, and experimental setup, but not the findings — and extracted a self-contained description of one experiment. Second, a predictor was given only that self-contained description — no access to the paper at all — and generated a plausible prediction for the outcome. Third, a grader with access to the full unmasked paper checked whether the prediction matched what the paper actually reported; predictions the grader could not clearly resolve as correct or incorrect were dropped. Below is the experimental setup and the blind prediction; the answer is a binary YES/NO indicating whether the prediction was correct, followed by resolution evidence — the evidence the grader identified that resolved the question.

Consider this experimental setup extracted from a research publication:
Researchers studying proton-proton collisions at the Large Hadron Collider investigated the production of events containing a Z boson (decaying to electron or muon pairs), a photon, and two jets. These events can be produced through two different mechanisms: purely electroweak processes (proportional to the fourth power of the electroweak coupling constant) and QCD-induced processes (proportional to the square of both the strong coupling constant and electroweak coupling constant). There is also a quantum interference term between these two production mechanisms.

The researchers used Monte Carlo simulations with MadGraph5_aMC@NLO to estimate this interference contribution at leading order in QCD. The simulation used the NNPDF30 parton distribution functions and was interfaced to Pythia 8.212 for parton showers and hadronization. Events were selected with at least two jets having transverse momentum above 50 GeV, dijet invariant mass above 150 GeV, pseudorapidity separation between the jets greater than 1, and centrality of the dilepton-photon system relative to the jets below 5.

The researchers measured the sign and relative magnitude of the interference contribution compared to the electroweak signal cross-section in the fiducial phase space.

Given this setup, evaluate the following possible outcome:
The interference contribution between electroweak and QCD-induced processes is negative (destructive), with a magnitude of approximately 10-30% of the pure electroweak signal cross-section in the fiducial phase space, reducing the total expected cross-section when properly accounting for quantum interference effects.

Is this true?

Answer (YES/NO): NO